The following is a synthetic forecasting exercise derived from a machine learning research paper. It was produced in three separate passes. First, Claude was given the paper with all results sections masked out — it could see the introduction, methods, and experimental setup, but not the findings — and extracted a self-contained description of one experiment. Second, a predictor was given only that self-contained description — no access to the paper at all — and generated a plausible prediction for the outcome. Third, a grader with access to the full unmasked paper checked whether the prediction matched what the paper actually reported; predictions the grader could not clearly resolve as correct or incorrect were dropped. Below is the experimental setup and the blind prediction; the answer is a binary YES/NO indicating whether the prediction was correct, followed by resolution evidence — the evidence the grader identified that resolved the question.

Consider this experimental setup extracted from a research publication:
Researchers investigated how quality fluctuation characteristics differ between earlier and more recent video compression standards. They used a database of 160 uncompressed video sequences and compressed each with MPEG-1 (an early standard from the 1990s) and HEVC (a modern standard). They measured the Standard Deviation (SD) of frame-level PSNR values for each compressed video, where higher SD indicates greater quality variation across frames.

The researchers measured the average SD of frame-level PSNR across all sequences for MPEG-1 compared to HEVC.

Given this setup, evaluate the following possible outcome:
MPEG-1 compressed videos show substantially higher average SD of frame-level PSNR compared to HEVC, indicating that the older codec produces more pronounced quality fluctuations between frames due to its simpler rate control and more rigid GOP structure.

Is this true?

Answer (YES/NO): YES